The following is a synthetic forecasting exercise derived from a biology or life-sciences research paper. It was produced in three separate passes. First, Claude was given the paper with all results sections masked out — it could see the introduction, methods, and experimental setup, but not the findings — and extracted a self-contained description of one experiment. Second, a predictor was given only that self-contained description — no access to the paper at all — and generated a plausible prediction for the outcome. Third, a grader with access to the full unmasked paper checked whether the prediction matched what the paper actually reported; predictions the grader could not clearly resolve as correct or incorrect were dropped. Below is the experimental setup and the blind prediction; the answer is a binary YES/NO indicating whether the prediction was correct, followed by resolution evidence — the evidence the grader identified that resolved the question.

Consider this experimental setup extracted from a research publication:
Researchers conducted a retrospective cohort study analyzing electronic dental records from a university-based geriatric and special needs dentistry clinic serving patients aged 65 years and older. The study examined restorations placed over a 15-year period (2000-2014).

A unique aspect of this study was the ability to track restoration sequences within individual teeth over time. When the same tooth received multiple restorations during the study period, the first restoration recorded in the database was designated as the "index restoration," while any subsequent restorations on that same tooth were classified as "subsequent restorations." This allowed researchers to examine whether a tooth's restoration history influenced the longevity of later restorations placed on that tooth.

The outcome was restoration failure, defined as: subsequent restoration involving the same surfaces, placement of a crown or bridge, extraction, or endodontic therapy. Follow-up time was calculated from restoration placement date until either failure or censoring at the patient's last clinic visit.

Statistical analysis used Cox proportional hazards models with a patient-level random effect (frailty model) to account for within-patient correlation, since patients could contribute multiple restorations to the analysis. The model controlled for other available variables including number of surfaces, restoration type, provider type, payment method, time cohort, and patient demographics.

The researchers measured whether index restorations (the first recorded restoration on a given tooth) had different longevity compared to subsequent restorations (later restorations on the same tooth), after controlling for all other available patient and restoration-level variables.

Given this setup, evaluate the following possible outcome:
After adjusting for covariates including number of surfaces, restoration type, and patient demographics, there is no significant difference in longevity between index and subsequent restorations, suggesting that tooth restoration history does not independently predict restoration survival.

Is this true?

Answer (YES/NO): NO